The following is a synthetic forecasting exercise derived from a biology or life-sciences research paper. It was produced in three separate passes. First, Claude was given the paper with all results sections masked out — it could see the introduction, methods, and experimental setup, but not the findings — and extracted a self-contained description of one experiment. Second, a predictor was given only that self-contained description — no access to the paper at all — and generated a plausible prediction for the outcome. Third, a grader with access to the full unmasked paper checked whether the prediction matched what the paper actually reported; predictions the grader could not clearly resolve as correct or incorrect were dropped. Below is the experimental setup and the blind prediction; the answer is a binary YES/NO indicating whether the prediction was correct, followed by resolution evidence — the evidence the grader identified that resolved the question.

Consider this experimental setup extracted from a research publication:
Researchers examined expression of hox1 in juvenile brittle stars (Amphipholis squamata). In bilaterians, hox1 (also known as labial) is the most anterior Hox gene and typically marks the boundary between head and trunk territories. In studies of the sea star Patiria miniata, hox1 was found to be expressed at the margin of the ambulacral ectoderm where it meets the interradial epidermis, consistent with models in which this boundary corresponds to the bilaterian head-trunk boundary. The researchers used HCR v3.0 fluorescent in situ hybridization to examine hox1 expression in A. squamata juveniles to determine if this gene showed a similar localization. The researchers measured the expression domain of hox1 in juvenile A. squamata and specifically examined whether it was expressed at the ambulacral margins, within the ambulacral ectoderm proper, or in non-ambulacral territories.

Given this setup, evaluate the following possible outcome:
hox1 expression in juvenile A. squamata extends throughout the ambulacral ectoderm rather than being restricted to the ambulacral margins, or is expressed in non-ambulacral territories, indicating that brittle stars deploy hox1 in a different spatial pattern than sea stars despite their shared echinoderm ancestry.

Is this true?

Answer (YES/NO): NO